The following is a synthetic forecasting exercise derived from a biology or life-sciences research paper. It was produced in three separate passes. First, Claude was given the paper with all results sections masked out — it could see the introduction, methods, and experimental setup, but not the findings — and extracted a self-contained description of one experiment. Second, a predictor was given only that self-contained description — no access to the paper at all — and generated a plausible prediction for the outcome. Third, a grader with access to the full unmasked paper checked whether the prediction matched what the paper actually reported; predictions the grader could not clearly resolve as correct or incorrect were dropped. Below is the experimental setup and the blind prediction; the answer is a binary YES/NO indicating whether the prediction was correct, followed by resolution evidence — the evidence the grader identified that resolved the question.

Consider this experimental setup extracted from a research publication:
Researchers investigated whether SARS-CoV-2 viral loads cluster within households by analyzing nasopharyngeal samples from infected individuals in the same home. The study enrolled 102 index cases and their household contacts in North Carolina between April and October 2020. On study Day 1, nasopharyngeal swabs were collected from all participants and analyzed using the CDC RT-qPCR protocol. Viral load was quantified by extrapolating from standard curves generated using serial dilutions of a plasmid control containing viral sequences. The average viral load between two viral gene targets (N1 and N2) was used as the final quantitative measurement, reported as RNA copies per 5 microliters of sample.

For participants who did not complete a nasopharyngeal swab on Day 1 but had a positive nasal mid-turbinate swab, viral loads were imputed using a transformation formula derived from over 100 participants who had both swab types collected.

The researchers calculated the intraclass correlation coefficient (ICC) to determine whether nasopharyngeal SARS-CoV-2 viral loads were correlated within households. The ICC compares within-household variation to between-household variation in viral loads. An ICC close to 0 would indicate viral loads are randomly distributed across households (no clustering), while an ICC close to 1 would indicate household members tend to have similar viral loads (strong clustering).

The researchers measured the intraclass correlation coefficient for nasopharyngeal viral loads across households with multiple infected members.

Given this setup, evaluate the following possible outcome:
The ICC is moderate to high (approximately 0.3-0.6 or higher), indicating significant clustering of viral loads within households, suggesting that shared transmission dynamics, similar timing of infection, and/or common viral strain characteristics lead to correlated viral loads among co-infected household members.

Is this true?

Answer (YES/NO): YES